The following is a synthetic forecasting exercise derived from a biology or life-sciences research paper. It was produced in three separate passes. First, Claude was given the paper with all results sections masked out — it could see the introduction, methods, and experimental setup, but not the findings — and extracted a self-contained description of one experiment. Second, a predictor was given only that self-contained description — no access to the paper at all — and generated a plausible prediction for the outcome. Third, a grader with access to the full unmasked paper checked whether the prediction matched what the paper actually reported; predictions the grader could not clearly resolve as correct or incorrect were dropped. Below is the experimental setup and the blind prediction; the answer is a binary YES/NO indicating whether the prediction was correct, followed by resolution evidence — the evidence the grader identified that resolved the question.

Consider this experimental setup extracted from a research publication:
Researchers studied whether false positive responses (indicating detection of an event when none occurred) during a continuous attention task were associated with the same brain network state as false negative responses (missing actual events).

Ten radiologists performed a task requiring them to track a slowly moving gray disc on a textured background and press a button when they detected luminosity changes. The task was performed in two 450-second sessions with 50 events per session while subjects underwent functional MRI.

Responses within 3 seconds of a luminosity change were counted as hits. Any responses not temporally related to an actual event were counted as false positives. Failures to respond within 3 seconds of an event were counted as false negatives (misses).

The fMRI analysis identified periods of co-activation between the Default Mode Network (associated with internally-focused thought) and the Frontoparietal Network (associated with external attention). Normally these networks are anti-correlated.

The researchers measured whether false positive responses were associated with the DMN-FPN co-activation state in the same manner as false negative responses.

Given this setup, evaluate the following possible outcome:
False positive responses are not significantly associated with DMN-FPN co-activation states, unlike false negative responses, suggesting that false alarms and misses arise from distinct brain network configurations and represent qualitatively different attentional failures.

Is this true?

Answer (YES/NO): YES